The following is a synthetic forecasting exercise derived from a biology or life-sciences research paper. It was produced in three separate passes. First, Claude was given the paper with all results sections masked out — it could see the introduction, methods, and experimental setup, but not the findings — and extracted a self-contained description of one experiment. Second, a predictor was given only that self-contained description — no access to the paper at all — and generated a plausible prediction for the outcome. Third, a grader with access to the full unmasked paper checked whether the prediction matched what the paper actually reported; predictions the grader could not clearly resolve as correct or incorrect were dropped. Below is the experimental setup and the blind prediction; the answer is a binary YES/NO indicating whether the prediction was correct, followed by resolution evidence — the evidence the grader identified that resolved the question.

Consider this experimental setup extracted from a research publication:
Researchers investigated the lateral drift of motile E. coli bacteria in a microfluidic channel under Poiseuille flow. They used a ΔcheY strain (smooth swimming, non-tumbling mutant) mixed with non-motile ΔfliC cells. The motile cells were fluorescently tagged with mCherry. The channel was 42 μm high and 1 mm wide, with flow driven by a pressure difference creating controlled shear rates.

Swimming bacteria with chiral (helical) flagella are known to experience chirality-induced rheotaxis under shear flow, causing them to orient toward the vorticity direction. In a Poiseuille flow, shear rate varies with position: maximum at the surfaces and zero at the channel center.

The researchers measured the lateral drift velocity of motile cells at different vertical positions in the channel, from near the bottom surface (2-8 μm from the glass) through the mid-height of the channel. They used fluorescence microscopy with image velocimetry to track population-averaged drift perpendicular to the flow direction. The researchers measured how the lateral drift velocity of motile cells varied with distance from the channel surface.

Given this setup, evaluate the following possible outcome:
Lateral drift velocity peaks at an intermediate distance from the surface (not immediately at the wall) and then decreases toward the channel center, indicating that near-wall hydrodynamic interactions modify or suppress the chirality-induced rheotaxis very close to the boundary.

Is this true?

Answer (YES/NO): NO